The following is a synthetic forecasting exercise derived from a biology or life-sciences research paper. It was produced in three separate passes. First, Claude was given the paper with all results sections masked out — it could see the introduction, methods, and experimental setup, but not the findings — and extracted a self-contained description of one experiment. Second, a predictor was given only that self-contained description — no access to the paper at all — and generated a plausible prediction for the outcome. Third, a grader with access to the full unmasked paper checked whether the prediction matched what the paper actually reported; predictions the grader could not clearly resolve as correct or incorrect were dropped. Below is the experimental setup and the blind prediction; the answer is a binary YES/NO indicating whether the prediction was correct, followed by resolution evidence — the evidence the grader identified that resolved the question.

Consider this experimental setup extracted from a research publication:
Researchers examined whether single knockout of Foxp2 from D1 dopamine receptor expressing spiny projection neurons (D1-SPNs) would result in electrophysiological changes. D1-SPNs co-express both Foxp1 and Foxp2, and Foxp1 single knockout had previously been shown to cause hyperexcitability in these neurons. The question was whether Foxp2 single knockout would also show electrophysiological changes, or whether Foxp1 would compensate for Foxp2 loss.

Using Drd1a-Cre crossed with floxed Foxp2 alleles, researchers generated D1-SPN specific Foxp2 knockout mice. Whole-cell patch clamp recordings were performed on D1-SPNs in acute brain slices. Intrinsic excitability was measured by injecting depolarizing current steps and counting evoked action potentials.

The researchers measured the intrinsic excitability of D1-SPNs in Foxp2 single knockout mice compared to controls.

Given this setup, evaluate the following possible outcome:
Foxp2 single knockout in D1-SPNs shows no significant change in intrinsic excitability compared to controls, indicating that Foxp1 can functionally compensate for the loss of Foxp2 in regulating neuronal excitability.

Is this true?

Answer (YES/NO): NO